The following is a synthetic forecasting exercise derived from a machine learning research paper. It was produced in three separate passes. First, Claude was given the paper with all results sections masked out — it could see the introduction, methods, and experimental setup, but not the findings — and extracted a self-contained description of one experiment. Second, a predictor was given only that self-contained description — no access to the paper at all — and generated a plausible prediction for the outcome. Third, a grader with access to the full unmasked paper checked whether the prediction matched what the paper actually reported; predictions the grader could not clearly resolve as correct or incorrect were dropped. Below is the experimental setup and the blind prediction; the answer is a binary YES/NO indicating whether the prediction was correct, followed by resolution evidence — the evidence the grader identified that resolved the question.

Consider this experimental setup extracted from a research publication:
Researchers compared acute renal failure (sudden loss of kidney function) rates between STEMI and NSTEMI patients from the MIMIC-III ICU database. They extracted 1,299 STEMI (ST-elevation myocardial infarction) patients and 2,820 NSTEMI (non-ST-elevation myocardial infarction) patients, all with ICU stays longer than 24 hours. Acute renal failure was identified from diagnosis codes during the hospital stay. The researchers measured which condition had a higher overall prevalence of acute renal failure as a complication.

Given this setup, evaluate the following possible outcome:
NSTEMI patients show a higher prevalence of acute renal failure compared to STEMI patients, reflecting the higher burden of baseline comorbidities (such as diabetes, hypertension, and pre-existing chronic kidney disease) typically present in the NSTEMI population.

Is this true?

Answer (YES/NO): YES